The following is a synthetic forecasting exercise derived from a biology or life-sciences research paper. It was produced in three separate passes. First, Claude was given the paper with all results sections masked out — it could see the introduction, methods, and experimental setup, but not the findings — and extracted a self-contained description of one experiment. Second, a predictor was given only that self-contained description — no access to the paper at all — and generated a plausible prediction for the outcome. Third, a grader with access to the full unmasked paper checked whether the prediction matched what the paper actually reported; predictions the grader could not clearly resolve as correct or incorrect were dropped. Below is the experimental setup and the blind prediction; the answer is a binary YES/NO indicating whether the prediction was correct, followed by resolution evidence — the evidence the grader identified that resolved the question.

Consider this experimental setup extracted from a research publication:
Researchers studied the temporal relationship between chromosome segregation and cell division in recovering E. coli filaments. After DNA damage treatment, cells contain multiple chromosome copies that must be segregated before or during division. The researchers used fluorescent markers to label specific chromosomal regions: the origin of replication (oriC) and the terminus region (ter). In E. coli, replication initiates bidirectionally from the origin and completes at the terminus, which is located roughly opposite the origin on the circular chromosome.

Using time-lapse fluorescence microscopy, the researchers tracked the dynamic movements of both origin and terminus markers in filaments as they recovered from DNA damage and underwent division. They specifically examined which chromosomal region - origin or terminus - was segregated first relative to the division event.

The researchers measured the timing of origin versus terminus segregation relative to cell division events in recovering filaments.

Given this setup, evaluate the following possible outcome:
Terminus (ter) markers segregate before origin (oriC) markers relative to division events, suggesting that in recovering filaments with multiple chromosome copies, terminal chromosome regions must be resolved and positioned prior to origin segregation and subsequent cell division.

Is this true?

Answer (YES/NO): NO